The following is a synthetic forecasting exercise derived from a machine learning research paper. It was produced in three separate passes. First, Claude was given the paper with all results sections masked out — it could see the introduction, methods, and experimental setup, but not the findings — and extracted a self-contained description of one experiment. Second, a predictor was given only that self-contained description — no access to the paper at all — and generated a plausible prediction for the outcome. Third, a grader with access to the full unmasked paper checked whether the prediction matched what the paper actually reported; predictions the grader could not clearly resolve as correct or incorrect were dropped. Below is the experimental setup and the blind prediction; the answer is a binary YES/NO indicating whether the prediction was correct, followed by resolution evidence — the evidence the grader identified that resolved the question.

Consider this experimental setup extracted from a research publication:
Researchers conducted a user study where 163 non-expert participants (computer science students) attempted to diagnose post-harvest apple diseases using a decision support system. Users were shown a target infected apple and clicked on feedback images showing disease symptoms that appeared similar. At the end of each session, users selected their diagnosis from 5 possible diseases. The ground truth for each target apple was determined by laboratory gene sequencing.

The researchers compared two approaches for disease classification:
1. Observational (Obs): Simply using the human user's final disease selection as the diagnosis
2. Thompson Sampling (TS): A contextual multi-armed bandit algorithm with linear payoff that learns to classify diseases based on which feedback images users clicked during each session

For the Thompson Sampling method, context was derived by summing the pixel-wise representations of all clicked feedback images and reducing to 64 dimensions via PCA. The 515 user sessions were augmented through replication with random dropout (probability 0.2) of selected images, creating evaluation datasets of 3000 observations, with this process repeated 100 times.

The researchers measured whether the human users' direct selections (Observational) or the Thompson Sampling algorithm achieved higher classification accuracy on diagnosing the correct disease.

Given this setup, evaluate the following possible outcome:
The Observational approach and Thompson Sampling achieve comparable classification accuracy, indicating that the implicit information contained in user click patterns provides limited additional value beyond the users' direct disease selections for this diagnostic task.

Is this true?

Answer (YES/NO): NO